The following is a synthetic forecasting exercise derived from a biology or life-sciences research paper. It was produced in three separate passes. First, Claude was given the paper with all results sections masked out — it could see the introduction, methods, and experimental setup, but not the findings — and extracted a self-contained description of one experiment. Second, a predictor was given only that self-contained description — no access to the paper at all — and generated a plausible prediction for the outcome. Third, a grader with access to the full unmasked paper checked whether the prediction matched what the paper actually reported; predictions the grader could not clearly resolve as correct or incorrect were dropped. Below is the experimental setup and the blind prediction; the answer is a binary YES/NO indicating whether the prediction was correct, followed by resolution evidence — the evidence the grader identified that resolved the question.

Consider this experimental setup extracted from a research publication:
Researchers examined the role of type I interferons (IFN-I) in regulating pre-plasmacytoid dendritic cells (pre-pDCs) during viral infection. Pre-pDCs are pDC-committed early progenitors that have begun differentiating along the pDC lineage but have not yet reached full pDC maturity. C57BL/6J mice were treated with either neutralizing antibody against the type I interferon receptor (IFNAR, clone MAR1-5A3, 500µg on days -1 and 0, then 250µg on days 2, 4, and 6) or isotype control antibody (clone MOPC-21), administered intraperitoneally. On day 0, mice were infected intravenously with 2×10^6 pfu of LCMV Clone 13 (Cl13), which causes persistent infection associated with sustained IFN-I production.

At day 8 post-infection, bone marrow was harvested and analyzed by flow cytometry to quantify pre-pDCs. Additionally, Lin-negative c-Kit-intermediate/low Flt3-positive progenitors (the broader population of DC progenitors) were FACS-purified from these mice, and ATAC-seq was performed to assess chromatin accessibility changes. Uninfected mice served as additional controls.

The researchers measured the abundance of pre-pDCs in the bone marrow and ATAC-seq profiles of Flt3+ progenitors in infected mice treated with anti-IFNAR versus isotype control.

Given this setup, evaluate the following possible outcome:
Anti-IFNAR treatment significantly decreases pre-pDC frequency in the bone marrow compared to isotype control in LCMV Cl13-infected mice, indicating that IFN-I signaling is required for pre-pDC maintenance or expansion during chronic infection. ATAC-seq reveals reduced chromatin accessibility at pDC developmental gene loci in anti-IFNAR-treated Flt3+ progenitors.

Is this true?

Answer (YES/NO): NO